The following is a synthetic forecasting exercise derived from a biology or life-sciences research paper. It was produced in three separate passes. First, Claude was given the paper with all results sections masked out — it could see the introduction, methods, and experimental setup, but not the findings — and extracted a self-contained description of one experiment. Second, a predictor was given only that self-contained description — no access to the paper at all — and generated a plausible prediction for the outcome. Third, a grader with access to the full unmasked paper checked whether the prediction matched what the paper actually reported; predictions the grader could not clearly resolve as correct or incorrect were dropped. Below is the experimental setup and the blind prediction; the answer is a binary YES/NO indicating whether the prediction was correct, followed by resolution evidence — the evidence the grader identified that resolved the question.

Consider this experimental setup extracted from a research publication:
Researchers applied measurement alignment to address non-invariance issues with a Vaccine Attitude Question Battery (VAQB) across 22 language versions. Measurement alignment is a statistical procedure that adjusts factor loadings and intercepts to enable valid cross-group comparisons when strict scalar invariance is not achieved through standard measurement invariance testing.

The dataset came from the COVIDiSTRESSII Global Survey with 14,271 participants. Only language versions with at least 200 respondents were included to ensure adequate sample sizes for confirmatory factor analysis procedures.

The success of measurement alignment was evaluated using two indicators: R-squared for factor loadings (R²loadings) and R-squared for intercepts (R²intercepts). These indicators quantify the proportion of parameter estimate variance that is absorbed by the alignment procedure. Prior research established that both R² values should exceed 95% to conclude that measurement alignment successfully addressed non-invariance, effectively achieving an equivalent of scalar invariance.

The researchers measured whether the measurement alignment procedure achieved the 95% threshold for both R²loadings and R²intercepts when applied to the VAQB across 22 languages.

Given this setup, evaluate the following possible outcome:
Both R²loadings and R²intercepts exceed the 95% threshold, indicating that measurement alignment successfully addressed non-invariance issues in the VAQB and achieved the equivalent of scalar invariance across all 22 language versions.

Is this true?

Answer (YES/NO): YES